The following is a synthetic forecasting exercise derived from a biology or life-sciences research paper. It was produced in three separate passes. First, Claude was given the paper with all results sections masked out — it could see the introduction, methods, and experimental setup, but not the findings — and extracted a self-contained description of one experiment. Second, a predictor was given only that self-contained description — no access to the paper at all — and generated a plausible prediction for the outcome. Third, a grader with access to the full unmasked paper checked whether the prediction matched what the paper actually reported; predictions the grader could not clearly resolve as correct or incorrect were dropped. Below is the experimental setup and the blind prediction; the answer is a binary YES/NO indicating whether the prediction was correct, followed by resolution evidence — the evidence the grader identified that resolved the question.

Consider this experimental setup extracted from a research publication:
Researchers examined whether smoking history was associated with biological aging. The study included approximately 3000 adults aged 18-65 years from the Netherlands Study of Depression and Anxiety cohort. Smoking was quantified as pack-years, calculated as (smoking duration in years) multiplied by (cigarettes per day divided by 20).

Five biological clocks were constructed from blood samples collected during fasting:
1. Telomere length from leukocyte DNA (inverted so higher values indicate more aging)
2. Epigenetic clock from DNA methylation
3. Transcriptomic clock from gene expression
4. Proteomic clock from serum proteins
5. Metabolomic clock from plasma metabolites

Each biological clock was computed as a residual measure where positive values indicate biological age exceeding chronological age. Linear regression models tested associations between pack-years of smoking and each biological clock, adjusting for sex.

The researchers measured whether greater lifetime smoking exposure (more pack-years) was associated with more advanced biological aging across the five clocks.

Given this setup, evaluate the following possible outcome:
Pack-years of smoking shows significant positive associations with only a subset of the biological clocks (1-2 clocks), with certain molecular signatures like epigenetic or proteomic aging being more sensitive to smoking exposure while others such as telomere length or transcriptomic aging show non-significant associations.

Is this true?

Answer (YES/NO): NO